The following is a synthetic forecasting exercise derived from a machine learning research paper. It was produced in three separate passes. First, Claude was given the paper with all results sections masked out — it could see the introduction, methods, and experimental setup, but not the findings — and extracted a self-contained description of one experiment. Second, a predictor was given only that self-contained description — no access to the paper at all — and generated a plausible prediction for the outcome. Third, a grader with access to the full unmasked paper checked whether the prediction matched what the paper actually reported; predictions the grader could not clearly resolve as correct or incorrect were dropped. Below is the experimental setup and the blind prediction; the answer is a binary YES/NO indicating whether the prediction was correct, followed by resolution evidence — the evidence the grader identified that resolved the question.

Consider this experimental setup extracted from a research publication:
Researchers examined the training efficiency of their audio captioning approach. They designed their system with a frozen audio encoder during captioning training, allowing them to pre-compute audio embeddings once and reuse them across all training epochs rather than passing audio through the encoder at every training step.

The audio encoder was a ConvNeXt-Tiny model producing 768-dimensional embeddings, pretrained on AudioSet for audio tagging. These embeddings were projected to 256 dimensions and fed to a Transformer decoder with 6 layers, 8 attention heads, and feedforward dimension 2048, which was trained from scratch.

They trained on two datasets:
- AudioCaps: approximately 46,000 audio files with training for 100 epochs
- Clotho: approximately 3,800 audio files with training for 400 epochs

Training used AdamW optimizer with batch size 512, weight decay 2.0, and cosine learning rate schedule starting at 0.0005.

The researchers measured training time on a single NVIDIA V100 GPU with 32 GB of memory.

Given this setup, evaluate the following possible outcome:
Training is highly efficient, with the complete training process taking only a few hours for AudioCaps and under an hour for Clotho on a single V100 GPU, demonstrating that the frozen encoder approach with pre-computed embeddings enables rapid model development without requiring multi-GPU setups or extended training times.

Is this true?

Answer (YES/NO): NO